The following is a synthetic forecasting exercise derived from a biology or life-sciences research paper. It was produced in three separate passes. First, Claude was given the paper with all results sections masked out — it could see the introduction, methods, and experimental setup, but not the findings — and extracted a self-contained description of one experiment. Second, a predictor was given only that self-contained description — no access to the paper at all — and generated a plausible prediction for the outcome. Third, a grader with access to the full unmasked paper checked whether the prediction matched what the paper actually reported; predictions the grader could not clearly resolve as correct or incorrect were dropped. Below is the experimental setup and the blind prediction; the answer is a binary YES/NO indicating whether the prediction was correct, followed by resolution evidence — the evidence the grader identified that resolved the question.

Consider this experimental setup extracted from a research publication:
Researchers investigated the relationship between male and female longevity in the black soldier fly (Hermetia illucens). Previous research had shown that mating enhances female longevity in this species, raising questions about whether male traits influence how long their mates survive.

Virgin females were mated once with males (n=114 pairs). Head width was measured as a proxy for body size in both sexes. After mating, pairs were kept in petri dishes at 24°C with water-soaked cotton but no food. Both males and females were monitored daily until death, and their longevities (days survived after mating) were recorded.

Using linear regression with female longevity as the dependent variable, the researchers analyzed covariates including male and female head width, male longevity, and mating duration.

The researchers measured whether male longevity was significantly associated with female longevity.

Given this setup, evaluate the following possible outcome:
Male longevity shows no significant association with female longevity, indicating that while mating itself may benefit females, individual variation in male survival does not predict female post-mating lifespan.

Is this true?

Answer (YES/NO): NO